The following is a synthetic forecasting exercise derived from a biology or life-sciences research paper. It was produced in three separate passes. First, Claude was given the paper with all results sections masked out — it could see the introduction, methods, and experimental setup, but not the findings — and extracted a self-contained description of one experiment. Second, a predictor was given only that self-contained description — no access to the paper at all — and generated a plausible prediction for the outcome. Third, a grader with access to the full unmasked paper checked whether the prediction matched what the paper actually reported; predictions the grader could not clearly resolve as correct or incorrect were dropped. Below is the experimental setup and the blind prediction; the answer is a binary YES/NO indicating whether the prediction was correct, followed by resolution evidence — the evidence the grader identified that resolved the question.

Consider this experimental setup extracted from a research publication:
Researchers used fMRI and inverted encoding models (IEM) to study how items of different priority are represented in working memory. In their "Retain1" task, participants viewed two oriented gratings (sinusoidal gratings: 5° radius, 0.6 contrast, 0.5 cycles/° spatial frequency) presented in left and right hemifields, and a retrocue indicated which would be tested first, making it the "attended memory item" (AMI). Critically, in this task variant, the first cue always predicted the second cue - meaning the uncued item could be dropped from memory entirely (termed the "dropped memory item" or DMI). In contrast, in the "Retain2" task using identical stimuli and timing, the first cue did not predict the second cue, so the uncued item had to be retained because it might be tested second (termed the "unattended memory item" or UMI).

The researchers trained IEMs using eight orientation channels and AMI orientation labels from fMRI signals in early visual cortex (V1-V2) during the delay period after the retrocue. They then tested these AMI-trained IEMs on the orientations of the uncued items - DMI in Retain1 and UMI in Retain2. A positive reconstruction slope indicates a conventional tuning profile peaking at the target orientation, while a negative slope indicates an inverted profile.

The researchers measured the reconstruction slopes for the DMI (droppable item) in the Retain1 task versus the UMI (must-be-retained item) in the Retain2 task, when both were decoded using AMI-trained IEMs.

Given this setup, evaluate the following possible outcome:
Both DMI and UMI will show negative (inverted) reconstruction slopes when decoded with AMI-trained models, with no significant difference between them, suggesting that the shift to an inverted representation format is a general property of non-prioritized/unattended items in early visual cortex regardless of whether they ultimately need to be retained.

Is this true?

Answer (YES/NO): NO